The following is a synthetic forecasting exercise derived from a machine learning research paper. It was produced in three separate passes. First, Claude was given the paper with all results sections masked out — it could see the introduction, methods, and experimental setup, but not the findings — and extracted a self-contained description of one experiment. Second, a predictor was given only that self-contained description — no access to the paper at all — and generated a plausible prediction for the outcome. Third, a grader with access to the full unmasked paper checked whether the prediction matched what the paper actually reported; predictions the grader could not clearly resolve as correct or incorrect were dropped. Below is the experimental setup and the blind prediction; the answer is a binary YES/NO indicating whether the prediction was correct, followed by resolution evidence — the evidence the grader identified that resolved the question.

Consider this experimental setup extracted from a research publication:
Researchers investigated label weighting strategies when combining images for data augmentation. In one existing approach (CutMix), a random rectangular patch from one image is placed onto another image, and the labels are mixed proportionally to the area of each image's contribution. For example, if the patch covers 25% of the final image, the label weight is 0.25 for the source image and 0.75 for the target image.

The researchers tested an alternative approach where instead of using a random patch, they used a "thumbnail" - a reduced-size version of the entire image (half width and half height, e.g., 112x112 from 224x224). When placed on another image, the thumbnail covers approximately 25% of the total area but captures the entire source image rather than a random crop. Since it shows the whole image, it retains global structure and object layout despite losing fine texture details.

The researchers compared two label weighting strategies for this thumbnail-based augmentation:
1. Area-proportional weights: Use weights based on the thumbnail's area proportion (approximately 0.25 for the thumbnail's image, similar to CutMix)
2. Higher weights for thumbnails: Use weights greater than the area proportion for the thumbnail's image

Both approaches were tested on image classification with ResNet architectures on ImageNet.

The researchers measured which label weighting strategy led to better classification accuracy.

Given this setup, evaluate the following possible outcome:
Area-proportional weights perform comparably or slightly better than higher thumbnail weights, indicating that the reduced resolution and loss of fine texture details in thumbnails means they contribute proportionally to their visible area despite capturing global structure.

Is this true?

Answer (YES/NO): YES